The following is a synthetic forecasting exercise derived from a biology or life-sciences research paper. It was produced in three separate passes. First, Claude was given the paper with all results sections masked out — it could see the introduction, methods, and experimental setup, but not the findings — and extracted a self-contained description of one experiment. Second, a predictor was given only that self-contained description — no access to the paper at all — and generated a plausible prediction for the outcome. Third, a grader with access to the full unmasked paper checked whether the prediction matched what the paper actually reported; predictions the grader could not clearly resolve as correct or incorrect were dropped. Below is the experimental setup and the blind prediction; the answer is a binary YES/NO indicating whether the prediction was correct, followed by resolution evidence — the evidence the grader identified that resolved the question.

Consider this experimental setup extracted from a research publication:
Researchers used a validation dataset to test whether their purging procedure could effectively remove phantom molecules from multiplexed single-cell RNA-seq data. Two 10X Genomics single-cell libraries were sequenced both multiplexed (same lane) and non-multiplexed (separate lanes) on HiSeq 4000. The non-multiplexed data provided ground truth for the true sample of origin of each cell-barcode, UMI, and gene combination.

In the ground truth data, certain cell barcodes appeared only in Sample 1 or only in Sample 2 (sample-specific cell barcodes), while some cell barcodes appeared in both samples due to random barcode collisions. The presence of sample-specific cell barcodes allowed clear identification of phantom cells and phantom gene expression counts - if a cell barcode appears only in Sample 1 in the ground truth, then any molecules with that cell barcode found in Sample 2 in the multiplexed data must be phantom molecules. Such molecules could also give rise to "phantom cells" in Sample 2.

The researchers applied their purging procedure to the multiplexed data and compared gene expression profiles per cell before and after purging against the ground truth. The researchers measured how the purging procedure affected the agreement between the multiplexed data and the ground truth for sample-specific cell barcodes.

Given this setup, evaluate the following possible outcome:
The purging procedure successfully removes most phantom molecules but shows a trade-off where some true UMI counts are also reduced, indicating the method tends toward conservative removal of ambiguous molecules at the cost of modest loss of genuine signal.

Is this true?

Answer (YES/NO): NO